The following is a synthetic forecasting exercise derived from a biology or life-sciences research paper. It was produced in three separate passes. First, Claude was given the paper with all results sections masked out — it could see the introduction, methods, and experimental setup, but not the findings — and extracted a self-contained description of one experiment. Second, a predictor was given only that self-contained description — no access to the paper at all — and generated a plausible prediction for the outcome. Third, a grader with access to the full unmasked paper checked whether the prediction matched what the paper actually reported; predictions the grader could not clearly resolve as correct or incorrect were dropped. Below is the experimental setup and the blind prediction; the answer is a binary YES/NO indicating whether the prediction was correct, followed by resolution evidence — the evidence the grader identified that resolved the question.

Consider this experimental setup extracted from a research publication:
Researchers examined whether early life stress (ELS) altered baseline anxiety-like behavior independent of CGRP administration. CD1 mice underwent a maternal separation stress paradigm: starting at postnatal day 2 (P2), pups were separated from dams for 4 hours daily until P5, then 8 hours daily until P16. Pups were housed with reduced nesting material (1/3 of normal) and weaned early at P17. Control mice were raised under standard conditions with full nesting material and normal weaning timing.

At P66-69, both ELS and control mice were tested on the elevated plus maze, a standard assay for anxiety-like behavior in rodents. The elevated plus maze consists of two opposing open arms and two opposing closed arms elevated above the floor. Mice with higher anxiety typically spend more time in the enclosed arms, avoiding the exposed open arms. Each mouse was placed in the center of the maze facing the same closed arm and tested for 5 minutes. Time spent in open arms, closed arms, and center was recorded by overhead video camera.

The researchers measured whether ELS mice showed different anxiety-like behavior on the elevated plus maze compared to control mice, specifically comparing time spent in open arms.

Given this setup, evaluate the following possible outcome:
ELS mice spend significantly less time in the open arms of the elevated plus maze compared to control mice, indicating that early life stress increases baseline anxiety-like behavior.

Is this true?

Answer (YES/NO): YES